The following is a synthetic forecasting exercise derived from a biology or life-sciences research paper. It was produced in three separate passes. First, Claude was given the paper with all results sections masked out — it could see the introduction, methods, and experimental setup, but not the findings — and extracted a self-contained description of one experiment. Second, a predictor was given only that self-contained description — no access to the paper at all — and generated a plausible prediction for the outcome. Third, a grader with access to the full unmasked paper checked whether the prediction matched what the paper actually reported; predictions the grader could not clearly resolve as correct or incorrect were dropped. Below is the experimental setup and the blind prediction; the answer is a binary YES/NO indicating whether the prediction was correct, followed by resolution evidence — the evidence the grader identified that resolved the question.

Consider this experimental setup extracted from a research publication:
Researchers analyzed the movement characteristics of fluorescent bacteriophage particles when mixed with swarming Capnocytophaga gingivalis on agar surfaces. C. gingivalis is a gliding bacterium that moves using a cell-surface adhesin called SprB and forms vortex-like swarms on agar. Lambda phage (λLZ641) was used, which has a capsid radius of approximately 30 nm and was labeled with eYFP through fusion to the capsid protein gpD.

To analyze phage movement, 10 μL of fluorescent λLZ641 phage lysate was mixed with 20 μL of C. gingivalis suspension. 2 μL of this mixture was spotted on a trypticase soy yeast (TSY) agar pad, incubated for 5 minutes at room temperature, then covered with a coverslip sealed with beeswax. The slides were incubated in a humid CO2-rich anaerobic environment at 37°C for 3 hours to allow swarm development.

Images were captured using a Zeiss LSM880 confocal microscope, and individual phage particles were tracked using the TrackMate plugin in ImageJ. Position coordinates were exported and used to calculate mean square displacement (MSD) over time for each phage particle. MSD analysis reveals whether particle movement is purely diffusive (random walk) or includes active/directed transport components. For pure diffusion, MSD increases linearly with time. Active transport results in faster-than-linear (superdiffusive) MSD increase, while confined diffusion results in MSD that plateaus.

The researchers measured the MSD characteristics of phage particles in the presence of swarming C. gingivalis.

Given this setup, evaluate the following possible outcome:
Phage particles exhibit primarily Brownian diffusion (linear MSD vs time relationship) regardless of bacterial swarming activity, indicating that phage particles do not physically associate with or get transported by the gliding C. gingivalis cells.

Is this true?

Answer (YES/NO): NO